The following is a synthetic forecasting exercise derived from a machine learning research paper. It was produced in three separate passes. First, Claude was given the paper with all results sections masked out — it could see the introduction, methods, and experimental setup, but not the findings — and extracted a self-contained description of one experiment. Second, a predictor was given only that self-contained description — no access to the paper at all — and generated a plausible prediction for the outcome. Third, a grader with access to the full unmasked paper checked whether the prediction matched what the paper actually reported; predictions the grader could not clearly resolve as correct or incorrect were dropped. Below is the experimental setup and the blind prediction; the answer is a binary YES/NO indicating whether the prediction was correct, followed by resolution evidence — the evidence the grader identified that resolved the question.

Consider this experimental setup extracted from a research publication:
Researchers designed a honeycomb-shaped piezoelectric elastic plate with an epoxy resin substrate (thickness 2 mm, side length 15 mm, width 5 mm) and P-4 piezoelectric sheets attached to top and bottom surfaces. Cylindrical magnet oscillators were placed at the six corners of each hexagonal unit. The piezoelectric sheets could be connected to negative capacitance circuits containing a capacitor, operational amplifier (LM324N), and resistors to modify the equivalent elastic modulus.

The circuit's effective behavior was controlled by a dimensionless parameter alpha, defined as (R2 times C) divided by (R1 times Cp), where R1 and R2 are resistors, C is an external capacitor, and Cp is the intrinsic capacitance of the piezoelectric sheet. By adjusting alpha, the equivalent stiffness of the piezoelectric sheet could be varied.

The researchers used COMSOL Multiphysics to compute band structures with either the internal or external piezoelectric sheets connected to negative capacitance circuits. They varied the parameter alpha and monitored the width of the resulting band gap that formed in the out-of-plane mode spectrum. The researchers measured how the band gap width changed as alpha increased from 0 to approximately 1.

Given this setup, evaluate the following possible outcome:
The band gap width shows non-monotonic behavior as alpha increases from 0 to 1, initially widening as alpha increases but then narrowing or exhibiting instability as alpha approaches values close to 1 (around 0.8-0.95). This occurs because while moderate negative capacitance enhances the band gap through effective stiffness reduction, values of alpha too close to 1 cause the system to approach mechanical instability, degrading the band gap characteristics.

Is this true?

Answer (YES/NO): NO